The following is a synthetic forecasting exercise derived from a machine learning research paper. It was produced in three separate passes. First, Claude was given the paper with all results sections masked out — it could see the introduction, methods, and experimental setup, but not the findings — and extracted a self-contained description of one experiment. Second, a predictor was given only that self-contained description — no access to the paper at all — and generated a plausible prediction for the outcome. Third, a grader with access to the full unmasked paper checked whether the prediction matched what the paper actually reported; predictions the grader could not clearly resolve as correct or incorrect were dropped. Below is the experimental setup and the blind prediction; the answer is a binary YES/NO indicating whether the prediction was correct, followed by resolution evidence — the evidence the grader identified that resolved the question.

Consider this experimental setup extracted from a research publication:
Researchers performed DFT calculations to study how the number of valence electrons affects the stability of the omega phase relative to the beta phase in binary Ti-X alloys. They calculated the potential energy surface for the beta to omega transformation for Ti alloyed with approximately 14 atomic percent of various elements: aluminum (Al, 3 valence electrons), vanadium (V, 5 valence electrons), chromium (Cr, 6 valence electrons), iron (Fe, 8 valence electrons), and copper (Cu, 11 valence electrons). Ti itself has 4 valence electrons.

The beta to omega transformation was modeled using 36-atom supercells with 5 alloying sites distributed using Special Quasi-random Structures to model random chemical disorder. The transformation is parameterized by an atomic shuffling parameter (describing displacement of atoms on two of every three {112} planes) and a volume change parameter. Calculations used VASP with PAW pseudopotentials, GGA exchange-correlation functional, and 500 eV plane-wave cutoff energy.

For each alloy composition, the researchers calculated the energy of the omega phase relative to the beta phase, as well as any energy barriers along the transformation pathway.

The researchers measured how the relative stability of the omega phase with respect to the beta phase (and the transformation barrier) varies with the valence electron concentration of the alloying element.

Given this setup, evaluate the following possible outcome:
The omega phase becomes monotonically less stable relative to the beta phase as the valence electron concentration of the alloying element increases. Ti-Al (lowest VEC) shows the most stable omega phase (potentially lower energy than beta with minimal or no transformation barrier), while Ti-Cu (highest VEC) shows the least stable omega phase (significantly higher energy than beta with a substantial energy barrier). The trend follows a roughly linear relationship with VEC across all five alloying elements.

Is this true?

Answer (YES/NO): NO